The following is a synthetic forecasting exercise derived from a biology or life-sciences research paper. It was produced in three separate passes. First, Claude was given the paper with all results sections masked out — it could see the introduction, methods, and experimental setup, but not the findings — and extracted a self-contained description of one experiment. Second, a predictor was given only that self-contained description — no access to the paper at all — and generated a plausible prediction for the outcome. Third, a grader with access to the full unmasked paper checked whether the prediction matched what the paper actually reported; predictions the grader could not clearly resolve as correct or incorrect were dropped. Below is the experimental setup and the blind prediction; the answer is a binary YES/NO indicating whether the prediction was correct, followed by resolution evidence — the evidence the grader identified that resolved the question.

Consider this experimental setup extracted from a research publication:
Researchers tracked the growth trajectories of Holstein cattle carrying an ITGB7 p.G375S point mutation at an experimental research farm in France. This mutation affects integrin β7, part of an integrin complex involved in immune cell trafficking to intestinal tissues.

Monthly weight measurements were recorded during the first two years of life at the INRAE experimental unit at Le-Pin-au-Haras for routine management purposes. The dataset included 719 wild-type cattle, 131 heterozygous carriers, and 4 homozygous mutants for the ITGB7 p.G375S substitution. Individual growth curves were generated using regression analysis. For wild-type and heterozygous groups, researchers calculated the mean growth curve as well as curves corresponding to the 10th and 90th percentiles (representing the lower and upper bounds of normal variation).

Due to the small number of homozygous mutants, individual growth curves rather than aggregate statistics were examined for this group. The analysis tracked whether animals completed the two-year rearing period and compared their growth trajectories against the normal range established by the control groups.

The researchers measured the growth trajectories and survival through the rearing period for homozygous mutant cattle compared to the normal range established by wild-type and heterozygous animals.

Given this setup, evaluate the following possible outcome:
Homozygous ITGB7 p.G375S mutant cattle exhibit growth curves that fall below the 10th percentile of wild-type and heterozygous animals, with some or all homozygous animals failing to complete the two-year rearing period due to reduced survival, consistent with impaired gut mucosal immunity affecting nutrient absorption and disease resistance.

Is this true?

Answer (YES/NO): YES